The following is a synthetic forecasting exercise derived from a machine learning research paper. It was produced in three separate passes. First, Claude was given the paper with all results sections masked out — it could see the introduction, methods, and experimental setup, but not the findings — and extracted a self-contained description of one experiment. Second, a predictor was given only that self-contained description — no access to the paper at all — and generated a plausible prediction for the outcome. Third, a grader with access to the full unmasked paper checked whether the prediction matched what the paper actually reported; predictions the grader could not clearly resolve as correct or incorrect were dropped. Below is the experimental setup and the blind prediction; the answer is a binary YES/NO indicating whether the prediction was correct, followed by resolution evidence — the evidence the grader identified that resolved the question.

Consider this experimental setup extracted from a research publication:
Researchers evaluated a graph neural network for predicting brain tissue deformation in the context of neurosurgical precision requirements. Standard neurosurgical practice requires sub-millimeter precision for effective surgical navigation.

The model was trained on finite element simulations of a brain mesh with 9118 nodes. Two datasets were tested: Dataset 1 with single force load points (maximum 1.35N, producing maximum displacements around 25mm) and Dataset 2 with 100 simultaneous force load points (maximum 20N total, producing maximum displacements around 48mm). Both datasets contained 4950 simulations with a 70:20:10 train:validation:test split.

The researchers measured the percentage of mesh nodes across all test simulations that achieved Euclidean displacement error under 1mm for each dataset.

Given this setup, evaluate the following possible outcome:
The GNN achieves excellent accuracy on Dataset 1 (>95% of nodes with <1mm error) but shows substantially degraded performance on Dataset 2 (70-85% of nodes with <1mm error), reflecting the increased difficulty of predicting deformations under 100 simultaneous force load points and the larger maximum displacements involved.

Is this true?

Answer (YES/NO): NO